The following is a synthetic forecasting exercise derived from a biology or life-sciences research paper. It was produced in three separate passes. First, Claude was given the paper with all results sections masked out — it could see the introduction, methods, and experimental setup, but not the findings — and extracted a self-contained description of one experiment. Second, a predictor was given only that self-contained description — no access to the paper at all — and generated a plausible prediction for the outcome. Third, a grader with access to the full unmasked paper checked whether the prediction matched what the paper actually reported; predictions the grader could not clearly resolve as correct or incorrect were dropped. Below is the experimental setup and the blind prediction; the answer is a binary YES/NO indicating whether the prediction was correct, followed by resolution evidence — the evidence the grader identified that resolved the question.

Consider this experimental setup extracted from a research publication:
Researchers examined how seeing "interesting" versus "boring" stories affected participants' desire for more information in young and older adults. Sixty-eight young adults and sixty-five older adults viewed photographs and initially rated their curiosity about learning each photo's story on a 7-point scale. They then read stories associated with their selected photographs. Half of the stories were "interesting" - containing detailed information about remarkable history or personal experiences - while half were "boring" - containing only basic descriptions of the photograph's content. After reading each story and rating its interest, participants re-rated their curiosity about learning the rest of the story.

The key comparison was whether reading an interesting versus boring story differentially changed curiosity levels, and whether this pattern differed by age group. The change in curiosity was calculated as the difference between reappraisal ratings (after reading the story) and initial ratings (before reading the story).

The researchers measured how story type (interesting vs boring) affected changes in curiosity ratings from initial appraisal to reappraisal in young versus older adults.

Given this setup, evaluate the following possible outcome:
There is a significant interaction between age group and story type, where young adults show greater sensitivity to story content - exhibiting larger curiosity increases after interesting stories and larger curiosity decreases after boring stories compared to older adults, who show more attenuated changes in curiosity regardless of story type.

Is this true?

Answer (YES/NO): YES